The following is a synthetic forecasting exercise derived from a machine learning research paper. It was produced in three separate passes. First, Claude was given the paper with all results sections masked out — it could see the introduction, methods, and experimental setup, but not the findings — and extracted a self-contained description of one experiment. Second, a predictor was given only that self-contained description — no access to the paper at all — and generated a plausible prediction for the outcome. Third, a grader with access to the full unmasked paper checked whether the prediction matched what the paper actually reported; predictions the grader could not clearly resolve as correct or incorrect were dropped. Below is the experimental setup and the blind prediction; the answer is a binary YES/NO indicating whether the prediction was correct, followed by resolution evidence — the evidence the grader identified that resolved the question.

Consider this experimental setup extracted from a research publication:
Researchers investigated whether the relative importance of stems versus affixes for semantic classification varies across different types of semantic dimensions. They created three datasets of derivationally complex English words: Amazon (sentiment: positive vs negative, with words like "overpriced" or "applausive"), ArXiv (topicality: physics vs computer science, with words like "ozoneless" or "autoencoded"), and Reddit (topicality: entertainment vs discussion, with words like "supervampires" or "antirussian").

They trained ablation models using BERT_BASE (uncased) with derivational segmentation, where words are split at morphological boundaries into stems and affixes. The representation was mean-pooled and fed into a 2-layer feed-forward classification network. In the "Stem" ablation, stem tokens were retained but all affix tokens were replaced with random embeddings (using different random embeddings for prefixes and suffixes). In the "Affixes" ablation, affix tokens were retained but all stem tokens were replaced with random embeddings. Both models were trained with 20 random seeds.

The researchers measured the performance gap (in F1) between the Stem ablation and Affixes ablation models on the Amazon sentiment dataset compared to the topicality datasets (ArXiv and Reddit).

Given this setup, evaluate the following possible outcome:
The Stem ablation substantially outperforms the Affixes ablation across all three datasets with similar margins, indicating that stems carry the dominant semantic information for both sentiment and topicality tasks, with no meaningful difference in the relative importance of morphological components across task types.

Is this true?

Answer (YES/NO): NO